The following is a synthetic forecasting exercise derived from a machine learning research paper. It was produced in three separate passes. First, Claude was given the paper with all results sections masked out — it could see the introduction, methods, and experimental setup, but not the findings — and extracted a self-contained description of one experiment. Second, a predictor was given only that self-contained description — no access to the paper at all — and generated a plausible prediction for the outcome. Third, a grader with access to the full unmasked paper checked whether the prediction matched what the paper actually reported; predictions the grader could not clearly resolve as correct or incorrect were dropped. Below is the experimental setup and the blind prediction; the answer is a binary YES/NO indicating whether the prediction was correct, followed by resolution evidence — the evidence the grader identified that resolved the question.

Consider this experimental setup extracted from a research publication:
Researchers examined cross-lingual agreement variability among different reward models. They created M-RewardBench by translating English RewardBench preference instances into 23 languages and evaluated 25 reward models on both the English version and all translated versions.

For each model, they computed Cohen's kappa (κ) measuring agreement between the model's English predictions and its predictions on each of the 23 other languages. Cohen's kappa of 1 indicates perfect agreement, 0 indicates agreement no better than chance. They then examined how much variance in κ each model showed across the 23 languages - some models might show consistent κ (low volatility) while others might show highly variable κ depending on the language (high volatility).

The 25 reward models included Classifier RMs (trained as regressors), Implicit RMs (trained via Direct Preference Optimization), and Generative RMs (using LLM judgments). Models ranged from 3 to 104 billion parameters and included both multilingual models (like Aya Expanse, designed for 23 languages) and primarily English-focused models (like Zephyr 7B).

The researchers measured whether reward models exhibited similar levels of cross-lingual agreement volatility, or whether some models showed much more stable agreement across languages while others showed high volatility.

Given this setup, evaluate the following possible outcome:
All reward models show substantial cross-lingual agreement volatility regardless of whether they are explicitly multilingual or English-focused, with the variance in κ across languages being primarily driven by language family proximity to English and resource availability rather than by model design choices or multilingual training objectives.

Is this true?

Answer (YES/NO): NO